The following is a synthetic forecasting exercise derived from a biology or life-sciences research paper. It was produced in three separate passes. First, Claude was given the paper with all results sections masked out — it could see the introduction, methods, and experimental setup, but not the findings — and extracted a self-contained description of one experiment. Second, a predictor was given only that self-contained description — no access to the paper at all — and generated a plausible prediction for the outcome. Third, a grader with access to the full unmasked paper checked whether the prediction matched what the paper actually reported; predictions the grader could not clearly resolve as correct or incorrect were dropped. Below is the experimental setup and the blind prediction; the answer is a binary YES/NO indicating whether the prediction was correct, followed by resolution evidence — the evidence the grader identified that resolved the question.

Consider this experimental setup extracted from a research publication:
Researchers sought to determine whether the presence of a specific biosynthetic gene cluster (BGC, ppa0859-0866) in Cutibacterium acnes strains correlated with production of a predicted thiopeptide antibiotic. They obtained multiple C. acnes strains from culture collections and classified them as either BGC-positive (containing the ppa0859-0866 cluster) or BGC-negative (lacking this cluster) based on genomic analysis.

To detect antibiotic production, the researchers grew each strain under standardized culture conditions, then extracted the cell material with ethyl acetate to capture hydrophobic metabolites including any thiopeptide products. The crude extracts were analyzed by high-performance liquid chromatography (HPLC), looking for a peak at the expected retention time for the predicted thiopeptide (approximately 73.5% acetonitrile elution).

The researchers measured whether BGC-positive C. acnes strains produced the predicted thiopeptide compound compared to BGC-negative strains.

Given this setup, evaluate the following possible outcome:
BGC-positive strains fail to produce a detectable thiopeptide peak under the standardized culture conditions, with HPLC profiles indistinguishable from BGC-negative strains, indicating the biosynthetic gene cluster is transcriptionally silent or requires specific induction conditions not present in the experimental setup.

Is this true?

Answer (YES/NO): NO